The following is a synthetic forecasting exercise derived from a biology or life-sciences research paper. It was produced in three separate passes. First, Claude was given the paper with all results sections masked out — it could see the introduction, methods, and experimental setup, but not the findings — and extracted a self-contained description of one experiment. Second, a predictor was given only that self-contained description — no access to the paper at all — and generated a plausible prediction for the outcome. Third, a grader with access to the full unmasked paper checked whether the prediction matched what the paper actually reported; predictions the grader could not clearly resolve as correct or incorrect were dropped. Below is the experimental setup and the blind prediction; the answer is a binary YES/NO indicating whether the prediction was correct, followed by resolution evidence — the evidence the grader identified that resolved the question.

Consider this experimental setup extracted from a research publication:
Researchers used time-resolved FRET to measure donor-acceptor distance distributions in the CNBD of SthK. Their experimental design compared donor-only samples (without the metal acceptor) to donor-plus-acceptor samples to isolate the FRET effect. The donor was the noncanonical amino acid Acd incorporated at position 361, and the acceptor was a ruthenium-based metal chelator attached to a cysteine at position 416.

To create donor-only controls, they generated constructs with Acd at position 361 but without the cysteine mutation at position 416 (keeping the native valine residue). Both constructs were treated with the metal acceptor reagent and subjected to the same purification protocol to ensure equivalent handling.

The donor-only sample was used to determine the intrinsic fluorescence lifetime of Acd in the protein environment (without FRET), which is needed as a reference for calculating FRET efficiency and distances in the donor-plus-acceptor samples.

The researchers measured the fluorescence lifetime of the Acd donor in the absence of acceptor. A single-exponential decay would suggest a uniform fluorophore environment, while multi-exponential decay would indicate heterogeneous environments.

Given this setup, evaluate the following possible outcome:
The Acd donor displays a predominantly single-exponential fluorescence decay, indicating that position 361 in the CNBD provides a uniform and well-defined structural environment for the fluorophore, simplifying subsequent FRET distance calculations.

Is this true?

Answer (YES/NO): NO